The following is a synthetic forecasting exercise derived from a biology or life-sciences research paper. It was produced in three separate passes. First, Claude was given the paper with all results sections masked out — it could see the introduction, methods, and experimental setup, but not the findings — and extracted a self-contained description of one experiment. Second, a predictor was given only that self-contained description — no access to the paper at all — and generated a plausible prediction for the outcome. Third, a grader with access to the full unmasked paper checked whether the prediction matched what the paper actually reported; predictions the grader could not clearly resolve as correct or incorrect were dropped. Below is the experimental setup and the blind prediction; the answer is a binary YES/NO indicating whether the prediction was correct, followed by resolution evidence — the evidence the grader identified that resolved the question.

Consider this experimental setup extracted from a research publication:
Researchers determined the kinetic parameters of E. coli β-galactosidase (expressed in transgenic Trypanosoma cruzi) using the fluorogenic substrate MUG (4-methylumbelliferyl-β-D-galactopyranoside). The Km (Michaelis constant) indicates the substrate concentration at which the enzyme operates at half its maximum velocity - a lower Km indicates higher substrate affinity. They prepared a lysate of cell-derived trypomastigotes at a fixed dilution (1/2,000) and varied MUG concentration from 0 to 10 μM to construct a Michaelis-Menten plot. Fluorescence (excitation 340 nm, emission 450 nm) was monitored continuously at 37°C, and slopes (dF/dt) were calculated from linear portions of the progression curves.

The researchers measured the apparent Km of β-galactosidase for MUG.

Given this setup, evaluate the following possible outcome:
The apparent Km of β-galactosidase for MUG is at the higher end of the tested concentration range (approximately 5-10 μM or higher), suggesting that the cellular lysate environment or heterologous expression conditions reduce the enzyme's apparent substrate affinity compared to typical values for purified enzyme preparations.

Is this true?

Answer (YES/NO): NO